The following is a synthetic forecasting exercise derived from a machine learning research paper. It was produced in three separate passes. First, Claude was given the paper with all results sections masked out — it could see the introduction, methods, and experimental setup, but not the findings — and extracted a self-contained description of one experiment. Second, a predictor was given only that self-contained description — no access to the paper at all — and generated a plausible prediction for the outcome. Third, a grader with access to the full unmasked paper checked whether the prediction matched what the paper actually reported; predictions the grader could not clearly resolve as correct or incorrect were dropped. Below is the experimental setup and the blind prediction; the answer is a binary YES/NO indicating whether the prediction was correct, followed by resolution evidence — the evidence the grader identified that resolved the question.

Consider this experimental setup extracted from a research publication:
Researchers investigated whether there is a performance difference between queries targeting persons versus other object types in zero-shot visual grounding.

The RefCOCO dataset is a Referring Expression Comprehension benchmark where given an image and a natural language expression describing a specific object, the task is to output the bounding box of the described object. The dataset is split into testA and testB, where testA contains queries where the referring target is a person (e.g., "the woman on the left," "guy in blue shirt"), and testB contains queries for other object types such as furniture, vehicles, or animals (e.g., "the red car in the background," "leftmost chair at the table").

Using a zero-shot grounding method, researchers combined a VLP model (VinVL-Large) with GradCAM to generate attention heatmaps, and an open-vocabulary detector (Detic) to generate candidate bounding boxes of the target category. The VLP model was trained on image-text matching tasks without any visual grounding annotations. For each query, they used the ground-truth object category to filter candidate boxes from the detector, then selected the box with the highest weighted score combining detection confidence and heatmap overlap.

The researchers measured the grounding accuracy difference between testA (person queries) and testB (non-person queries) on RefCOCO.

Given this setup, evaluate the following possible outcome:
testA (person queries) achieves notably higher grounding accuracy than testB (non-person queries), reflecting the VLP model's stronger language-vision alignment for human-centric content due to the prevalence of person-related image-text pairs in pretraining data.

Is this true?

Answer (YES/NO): YES